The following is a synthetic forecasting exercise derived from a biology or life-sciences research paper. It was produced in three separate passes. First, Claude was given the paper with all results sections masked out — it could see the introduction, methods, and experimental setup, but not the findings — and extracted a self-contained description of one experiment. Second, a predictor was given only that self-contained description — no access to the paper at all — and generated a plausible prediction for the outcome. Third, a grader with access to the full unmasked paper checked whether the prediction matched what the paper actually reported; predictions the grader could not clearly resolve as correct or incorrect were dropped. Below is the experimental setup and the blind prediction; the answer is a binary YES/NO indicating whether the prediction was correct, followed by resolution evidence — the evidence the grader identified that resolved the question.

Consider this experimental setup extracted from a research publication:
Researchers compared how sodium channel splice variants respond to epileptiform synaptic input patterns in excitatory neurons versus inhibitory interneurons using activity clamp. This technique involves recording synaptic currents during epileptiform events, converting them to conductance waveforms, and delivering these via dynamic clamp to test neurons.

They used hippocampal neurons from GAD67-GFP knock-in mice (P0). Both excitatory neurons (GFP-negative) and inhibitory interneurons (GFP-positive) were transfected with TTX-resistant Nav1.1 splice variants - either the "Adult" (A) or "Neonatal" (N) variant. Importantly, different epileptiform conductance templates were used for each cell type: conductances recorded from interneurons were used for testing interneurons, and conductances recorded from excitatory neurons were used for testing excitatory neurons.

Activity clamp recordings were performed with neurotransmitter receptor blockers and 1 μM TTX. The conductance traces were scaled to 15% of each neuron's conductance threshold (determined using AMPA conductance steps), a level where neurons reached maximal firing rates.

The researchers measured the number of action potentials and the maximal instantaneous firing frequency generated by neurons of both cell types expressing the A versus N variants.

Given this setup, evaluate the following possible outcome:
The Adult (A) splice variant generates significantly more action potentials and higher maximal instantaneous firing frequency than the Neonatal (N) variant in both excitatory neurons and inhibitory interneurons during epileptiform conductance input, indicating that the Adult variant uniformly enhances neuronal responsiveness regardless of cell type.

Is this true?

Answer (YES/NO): NO